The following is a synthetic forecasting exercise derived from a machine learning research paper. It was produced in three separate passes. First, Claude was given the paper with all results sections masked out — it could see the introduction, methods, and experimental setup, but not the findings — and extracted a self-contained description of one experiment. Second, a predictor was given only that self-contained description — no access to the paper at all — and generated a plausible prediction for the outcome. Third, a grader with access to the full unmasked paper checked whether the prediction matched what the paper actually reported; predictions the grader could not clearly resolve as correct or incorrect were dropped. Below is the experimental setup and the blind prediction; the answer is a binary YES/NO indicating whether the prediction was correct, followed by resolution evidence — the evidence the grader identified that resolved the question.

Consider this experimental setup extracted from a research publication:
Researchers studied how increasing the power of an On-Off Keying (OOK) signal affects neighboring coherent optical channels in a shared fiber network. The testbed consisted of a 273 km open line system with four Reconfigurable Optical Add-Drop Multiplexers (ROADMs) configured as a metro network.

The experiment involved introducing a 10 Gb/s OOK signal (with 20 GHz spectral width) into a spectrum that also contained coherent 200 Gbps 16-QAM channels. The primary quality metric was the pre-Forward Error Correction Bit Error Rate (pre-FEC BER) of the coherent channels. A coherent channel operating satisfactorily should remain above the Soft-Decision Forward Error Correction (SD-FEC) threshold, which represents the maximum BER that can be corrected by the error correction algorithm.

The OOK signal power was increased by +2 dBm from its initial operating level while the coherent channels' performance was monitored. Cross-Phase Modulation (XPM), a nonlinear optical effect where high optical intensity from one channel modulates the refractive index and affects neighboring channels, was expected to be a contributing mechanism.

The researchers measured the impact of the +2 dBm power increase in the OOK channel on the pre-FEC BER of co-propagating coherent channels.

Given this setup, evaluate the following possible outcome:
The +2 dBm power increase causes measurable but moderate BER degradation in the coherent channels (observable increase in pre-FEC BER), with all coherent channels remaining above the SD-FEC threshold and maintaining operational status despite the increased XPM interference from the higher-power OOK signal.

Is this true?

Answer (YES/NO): NO